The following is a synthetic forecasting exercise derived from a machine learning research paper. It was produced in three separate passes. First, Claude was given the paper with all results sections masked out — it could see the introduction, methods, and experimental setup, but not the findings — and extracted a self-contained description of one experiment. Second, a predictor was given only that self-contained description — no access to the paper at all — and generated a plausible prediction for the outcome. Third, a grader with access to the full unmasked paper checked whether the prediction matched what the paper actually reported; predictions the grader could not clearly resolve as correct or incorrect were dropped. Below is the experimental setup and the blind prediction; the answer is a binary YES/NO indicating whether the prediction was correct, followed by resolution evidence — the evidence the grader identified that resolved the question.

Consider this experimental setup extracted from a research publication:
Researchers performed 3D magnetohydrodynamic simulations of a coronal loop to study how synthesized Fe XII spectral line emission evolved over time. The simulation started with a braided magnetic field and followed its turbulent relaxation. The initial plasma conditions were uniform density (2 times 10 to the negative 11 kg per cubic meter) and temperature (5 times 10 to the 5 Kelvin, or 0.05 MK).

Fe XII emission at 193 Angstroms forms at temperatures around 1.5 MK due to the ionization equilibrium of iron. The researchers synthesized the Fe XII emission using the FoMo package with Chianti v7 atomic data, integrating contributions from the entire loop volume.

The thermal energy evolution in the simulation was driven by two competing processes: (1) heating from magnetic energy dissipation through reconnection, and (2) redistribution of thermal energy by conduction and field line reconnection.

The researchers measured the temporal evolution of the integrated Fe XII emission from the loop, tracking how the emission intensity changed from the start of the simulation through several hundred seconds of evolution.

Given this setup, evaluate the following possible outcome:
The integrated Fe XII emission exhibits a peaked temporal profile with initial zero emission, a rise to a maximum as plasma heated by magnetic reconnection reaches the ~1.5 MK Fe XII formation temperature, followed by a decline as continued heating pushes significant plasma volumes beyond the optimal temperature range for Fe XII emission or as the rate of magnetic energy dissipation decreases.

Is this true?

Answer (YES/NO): NO